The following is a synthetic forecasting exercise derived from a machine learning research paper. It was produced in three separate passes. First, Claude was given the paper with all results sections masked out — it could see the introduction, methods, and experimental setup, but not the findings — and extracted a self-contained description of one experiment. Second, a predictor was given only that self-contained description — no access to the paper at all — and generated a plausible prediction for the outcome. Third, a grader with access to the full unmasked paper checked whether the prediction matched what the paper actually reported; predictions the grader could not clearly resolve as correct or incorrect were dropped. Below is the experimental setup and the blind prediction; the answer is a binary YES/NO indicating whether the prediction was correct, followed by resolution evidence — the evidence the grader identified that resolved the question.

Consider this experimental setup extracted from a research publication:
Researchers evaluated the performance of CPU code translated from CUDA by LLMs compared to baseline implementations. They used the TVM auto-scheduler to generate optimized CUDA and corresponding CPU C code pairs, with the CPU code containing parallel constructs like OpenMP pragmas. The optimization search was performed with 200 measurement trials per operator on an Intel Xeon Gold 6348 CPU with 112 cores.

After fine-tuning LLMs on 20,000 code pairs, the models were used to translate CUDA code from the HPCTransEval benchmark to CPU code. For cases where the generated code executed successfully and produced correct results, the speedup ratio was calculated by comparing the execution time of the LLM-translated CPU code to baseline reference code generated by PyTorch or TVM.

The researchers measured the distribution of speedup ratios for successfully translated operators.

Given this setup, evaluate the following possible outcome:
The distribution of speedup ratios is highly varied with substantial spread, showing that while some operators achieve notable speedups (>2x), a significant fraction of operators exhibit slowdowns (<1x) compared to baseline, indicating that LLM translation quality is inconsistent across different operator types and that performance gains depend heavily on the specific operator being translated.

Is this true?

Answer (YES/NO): NO